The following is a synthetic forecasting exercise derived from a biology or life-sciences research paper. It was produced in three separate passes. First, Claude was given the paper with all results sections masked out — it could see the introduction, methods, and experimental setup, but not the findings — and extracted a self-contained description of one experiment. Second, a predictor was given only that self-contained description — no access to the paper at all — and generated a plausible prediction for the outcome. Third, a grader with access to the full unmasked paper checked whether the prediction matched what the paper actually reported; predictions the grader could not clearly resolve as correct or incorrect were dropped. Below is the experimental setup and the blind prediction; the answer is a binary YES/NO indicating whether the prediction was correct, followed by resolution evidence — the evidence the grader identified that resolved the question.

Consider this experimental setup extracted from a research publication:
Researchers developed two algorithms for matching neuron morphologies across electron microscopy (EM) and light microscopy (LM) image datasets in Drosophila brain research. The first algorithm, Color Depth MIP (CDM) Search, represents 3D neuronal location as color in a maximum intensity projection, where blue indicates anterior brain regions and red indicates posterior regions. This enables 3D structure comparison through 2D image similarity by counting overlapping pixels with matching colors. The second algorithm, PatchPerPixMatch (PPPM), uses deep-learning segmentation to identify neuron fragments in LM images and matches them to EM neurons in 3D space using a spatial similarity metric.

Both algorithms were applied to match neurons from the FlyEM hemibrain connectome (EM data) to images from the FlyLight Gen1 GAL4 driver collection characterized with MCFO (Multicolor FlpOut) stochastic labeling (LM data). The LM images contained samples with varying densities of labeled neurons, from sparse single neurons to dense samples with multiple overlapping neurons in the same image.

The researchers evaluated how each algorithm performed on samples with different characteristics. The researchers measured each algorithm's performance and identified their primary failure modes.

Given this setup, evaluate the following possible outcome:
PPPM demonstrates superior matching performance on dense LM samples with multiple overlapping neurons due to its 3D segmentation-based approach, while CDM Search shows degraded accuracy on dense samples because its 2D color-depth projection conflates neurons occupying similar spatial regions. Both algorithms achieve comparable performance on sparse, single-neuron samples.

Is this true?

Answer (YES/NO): NO